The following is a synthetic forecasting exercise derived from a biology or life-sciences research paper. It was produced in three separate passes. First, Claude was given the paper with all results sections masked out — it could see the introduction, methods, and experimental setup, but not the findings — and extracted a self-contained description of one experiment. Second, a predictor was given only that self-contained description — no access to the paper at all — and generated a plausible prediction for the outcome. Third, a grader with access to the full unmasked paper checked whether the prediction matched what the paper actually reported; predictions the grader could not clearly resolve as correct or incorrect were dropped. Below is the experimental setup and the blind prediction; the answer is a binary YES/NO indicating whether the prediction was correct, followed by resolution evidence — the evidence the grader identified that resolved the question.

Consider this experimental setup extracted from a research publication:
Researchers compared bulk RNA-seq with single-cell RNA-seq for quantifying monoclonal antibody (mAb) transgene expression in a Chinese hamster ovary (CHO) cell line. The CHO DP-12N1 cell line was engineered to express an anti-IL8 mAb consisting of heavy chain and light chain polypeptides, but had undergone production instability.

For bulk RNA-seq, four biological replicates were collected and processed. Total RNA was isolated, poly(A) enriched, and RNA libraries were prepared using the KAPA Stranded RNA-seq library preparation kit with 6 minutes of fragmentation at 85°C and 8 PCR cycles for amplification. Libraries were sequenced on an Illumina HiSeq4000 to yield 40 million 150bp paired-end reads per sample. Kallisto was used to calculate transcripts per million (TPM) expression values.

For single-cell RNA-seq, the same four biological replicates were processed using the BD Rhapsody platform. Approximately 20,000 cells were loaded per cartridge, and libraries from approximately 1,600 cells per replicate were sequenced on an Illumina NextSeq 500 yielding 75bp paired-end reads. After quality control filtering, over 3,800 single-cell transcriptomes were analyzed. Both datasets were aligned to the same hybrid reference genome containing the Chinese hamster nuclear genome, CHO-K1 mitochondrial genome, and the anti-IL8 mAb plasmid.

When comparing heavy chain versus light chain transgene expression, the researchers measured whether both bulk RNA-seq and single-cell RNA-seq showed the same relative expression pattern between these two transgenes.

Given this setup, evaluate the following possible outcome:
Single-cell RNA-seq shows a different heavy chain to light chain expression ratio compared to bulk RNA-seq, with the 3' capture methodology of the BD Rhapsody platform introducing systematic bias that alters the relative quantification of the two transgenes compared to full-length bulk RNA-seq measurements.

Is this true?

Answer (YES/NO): NO